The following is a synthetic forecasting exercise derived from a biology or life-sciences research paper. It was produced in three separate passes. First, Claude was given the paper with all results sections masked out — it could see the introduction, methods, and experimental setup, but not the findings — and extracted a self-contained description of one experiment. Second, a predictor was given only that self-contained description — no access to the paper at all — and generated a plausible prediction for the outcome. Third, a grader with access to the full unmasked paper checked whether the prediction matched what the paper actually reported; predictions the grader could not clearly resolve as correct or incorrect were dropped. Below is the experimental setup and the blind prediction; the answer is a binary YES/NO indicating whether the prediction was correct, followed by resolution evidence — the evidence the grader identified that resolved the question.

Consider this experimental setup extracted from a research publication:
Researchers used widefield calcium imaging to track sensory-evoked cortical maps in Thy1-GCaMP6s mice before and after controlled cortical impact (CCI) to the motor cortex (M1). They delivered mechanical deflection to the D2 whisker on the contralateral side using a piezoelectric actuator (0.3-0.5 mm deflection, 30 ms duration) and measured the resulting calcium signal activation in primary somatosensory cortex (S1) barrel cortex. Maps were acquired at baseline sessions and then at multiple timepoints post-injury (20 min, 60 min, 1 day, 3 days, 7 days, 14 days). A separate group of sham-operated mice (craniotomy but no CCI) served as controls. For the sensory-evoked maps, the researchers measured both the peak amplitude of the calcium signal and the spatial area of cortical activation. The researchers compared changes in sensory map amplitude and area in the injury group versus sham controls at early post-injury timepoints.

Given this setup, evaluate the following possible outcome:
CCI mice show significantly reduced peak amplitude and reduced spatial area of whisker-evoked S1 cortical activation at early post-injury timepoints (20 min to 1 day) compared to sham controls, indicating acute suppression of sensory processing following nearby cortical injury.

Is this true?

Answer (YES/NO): NO